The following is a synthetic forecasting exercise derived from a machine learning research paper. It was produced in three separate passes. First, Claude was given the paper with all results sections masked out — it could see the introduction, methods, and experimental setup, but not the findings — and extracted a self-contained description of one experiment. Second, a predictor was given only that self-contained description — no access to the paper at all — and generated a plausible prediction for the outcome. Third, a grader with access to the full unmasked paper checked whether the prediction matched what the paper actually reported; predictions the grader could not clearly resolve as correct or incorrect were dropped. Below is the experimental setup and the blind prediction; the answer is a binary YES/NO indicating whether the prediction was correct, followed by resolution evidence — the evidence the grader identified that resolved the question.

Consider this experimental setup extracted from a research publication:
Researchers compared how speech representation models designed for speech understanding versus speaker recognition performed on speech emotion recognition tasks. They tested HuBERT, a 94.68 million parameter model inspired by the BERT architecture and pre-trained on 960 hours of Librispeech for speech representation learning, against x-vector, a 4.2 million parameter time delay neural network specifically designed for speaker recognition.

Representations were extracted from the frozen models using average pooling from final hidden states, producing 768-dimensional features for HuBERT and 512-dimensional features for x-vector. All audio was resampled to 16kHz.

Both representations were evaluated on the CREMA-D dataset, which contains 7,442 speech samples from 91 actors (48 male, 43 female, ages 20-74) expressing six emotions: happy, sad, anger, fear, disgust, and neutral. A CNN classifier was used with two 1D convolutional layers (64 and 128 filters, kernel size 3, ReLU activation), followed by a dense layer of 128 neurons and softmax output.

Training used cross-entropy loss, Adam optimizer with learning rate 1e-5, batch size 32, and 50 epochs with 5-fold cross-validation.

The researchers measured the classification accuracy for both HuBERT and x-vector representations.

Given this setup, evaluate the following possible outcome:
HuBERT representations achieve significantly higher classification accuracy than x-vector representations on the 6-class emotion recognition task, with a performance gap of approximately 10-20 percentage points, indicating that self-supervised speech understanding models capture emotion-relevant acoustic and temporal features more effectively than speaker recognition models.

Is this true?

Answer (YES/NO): NO